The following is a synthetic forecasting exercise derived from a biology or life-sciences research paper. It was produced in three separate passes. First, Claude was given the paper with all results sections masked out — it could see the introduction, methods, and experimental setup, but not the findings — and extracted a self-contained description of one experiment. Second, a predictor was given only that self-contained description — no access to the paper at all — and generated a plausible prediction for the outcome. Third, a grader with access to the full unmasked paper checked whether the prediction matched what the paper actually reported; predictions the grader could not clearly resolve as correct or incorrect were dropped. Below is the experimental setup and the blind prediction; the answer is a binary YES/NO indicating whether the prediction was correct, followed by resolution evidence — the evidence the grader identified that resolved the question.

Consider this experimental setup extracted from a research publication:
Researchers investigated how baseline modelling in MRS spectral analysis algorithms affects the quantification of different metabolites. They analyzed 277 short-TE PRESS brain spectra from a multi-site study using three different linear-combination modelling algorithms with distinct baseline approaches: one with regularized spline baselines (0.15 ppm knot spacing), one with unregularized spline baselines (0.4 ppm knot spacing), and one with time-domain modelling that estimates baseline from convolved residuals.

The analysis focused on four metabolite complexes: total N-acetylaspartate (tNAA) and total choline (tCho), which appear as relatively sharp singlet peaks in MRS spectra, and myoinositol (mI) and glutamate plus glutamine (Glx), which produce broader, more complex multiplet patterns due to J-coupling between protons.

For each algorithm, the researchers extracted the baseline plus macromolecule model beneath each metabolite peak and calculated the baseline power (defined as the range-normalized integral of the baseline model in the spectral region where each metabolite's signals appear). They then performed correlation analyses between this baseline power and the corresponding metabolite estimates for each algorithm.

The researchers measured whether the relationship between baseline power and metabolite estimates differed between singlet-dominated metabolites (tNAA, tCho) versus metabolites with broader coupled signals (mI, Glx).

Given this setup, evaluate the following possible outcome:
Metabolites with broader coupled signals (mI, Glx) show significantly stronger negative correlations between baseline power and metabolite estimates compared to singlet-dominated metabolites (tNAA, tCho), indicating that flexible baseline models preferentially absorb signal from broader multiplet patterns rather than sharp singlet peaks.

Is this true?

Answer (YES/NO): YES